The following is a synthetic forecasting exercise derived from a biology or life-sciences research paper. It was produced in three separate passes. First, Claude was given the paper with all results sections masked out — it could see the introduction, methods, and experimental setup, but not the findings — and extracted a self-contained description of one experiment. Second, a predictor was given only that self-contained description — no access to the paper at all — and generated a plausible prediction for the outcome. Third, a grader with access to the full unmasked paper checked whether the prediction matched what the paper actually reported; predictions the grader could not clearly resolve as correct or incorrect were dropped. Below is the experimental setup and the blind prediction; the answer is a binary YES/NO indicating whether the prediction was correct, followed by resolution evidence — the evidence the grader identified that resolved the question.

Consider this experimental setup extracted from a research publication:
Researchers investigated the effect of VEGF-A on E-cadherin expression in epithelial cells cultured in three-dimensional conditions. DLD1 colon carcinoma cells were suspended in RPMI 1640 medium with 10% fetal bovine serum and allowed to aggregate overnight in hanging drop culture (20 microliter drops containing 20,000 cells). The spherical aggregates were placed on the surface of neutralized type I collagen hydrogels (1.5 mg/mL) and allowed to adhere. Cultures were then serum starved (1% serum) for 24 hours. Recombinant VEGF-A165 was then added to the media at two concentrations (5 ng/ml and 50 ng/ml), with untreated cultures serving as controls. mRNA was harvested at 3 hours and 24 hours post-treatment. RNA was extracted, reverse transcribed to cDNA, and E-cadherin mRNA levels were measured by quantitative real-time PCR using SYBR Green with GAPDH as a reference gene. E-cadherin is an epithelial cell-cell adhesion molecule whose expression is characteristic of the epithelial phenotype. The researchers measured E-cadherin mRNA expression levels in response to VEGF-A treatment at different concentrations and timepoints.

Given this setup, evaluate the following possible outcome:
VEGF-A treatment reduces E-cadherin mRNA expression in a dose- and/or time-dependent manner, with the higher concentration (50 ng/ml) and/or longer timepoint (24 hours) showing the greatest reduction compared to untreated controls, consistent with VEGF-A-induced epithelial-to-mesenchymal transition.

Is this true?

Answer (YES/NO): NO